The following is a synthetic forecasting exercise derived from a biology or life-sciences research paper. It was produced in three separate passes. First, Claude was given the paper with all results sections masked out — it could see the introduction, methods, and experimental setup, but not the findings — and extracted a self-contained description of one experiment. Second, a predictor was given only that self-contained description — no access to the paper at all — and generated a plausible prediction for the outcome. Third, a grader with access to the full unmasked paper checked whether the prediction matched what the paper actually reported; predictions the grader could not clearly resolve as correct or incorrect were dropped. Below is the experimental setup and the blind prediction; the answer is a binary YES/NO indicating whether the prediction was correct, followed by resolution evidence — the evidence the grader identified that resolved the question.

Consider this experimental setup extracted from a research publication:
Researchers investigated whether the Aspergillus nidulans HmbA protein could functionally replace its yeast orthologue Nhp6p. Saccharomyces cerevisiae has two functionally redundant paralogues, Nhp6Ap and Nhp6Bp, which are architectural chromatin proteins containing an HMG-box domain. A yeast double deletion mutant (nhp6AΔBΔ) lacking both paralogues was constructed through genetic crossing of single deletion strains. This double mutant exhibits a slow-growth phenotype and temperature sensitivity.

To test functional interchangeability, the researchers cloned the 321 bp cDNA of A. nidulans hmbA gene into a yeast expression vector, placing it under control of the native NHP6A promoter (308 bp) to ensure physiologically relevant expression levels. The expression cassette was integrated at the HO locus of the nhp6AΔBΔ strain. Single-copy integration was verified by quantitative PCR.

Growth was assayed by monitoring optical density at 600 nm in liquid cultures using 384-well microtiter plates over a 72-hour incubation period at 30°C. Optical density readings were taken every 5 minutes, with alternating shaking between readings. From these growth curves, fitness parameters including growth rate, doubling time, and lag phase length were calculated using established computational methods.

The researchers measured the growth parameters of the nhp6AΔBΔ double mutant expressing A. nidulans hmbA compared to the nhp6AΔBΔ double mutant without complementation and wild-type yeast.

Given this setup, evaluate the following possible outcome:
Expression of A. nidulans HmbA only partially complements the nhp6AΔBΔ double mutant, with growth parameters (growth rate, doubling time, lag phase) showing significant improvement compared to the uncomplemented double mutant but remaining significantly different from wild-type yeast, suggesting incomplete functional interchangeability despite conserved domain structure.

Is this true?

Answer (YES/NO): YES